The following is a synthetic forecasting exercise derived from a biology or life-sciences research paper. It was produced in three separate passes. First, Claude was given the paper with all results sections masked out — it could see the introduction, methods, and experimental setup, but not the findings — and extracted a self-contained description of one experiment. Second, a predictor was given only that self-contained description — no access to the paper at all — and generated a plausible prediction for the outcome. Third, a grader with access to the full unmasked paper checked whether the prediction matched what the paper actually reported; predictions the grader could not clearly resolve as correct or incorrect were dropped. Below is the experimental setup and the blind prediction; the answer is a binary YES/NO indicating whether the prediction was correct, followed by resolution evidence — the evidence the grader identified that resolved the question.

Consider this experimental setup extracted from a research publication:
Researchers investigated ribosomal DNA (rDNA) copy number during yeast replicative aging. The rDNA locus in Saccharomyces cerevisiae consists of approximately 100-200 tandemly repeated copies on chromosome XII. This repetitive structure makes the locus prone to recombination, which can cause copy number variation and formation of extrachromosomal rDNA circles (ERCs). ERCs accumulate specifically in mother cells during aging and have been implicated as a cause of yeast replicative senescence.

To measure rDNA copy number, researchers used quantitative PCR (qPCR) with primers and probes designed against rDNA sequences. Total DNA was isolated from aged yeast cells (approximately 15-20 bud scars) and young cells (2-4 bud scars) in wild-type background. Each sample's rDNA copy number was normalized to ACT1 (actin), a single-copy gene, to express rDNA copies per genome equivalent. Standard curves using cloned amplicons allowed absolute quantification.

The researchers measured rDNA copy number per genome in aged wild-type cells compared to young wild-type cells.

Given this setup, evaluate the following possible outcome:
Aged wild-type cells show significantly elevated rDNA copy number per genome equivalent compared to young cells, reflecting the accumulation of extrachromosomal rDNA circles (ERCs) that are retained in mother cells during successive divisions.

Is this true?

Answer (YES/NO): YES